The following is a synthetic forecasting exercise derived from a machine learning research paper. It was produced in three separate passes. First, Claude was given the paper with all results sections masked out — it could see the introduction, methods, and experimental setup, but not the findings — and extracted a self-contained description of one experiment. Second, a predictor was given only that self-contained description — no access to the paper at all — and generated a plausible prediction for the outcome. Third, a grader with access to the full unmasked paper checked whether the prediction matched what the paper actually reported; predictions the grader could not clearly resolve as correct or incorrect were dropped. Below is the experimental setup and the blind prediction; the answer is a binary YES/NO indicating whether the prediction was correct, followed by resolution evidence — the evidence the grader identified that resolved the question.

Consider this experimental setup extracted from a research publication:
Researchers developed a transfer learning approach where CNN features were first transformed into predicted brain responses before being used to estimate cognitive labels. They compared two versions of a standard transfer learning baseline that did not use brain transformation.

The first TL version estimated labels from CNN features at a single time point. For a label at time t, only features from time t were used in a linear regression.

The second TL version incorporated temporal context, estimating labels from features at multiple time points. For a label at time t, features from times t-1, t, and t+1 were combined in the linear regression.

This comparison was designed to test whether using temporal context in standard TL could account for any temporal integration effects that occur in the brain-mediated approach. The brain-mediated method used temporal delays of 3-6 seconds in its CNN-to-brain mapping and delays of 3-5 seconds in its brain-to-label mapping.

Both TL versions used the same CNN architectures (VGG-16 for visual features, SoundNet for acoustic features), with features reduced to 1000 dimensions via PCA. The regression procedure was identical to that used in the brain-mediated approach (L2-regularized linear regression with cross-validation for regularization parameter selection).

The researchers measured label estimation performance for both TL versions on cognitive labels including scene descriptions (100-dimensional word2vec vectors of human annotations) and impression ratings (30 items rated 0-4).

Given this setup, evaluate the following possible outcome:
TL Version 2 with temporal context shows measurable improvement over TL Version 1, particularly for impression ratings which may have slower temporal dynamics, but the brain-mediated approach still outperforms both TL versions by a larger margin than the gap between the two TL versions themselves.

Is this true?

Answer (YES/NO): NO